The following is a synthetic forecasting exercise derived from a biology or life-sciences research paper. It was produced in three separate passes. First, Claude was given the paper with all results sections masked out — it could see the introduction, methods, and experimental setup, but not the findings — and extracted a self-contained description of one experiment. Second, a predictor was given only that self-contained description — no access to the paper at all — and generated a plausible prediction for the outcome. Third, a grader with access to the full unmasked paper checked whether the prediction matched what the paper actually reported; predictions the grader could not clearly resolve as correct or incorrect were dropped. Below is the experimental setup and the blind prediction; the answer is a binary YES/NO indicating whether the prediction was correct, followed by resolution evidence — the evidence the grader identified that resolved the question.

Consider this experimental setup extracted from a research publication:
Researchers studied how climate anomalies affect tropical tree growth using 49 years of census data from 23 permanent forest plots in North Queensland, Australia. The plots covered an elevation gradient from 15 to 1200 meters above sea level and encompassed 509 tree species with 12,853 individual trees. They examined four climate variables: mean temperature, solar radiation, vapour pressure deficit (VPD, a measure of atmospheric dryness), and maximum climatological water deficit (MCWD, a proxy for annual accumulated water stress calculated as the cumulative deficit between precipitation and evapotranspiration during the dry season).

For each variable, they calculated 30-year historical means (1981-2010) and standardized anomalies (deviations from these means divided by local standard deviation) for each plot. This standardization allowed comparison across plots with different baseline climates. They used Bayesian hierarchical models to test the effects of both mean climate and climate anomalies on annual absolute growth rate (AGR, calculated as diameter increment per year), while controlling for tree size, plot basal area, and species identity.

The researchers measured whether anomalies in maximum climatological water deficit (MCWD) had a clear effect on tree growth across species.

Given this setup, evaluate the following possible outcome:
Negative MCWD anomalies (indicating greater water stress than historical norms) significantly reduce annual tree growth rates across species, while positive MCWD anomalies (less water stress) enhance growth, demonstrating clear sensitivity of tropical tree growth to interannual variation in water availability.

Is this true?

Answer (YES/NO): NO